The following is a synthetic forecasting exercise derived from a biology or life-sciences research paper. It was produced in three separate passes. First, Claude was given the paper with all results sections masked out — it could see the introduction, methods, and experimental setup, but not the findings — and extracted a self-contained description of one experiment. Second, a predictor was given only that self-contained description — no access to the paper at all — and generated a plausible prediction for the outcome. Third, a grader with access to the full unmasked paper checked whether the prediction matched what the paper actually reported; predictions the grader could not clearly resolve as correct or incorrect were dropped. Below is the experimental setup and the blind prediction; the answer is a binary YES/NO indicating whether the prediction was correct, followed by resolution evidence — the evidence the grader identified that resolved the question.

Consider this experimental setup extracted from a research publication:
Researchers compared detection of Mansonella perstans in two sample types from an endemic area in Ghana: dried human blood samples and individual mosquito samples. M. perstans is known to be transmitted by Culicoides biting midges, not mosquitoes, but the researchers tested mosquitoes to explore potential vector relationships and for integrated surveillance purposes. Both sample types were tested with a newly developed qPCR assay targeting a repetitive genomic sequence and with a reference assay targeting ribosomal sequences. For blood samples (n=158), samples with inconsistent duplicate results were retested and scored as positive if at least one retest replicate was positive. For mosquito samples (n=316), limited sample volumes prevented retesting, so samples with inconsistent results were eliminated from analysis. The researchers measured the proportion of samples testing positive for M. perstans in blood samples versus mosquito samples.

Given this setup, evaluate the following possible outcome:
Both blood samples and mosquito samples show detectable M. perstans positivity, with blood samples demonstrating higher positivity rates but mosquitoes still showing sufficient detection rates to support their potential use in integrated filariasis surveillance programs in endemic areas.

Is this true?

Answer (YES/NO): YES